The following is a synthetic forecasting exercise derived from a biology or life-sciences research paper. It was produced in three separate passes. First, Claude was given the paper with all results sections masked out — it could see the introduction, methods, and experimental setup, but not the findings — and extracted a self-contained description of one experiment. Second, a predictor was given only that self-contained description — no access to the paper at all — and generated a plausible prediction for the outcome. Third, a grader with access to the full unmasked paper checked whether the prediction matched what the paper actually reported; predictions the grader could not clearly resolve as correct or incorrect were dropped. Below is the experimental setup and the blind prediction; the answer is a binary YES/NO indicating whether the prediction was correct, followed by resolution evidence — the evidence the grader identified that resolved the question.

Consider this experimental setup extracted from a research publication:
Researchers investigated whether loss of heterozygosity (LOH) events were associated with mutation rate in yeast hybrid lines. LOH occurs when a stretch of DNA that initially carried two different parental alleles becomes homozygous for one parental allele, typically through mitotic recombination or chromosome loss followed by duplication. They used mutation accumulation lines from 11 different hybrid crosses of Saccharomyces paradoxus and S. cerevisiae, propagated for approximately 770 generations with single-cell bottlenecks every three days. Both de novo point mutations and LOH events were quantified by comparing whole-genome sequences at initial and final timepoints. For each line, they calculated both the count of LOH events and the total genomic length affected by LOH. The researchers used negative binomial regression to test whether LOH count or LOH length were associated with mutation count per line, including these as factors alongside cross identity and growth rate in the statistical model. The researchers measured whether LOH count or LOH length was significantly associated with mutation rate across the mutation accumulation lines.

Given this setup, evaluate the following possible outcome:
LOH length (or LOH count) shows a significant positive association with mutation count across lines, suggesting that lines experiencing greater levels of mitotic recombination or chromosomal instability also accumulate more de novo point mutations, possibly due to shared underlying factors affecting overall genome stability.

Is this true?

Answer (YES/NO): YES